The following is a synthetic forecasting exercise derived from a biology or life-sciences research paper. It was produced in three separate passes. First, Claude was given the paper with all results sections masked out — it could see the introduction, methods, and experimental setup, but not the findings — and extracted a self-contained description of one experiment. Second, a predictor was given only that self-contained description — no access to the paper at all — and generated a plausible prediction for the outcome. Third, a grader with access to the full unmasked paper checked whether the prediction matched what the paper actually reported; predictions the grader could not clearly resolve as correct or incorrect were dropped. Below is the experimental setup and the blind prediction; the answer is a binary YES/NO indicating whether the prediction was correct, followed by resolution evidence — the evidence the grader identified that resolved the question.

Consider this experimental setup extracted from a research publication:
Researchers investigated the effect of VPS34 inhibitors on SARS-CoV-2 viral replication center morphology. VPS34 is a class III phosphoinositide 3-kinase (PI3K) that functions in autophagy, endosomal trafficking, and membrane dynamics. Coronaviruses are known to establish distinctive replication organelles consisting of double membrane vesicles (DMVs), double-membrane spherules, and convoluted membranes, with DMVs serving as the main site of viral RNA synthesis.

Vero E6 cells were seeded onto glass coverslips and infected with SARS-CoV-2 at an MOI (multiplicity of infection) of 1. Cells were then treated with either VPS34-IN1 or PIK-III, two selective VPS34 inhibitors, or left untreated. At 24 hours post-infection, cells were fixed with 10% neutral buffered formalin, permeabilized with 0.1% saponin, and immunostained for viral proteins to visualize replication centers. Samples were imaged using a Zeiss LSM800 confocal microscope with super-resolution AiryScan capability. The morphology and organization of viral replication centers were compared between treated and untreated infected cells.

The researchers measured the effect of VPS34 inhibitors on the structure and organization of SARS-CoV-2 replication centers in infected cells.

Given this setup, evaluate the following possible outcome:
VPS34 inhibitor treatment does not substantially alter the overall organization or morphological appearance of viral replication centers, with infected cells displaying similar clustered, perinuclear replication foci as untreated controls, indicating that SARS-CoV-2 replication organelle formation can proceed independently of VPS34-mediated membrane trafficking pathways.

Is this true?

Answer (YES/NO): NO